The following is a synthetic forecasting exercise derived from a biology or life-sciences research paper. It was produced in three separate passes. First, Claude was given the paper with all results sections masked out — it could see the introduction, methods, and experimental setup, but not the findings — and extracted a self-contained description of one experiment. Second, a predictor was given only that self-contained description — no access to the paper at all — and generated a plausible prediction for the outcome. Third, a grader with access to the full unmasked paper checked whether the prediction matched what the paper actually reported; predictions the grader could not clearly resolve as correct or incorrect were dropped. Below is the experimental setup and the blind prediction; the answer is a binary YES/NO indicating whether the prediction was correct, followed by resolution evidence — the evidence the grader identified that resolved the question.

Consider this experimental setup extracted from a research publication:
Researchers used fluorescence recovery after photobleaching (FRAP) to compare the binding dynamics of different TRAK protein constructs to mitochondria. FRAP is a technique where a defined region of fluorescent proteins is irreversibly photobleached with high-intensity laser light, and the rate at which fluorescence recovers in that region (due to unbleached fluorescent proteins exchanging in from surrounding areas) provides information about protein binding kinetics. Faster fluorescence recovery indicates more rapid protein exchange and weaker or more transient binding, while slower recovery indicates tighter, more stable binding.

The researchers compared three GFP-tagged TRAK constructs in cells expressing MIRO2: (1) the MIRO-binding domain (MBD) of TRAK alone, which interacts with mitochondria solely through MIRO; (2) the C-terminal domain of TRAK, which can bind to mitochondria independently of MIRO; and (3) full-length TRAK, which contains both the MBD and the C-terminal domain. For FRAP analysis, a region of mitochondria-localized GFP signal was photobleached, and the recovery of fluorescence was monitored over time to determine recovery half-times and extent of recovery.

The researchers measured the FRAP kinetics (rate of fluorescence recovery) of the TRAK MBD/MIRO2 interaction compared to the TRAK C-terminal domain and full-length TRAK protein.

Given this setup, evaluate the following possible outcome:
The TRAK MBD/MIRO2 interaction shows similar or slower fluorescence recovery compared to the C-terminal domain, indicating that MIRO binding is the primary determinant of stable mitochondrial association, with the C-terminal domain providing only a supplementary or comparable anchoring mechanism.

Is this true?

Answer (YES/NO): NO